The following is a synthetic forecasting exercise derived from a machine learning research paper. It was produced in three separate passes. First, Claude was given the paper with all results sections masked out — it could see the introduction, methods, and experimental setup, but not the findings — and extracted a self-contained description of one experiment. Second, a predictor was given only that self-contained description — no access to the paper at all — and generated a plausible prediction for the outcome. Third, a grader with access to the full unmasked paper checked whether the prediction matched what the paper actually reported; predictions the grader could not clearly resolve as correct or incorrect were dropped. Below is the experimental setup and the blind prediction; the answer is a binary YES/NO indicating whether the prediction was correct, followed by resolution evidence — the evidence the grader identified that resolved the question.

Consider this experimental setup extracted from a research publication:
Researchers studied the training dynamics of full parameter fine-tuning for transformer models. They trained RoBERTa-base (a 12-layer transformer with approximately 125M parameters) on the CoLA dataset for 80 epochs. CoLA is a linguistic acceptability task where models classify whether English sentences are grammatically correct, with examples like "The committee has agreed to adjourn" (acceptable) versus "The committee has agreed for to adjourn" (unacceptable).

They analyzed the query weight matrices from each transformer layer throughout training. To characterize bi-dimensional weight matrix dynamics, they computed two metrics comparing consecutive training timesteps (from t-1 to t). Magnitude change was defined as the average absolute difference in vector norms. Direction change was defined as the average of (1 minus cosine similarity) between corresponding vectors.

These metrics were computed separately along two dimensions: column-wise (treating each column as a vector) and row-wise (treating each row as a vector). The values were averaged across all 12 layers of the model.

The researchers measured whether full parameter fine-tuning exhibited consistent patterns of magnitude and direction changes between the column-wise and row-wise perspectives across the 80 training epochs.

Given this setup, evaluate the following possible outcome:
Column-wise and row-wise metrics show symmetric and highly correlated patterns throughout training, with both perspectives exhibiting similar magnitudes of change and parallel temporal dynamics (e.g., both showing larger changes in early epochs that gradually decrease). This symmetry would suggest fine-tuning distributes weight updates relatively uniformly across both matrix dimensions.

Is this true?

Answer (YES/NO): YES